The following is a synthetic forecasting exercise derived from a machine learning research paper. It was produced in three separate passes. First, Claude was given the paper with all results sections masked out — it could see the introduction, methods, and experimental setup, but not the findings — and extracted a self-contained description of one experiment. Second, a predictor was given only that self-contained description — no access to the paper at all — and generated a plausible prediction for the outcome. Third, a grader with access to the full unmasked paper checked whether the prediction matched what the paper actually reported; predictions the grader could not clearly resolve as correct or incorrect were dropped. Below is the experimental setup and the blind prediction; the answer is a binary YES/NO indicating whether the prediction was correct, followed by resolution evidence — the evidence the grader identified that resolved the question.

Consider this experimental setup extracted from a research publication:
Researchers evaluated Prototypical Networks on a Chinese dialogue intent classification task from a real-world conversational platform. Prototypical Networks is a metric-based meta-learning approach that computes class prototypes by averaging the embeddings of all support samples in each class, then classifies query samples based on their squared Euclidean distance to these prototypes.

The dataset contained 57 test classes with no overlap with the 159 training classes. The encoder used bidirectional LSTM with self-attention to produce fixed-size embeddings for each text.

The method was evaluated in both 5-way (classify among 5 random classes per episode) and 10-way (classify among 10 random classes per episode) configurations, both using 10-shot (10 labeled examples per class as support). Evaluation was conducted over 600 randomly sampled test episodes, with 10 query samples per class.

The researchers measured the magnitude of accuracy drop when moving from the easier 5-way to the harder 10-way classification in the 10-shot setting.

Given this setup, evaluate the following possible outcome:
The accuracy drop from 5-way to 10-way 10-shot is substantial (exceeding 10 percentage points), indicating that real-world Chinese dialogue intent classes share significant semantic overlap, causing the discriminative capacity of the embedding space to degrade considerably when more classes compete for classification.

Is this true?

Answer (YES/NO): NO